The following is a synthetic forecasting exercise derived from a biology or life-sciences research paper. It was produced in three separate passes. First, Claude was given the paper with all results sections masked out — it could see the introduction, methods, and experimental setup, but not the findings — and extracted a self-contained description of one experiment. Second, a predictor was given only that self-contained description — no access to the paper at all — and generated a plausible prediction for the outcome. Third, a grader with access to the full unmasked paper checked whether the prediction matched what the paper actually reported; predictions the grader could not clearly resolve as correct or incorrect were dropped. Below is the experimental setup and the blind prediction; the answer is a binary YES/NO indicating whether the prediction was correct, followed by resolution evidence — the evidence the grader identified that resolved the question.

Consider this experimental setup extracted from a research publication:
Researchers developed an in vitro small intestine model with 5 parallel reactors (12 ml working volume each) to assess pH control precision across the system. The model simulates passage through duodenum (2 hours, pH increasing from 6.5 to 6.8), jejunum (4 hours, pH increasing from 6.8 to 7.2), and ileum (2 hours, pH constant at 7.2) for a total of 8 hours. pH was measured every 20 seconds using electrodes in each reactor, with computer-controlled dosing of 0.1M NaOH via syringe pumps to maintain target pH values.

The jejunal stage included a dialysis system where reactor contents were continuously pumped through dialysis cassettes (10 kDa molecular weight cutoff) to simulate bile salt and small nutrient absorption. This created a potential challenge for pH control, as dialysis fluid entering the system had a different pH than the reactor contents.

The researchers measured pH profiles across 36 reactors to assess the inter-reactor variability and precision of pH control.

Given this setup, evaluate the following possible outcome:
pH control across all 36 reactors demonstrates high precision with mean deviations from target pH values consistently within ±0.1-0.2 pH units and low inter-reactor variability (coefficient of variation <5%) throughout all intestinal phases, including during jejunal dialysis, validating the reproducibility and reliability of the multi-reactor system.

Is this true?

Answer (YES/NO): YES